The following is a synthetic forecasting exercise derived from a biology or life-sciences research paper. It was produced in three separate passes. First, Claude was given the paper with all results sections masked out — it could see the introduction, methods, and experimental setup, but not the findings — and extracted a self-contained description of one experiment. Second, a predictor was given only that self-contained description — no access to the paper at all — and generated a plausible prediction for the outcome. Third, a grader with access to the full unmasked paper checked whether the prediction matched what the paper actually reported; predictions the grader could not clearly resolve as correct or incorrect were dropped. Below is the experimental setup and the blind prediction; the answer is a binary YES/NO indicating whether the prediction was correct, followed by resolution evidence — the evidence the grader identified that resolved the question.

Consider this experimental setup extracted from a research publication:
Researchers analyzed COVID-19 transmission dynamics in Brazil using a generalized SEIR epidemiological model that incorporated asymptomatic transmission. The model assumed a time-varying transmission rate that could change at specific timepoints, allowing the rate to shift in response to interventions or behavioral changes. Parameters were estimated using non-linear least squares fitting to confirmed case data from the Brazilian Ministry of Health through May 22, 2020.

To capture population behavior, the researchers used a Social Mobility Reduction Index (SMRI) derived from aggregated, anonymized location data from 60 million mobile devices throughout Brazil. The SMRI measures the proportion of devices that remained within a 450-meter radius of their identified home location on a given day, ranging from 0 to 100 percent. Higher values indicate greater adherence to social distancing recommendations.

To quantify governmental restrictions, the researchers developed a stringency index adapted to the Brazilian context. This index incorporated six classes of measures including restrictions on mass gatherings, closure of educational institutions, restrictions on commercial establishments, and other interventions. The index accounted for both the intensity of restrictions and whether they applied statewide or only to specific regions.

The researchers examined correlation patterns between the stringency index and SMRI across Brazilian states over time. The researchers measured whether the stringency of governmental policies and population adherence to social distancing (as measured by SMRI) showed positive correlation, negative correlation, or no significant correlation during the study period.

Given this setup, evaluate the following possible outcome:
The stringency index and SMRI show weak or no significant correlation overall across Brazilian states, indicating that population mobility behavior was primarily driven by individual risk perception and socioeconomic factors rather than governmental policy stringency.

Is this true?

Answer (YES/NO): NO